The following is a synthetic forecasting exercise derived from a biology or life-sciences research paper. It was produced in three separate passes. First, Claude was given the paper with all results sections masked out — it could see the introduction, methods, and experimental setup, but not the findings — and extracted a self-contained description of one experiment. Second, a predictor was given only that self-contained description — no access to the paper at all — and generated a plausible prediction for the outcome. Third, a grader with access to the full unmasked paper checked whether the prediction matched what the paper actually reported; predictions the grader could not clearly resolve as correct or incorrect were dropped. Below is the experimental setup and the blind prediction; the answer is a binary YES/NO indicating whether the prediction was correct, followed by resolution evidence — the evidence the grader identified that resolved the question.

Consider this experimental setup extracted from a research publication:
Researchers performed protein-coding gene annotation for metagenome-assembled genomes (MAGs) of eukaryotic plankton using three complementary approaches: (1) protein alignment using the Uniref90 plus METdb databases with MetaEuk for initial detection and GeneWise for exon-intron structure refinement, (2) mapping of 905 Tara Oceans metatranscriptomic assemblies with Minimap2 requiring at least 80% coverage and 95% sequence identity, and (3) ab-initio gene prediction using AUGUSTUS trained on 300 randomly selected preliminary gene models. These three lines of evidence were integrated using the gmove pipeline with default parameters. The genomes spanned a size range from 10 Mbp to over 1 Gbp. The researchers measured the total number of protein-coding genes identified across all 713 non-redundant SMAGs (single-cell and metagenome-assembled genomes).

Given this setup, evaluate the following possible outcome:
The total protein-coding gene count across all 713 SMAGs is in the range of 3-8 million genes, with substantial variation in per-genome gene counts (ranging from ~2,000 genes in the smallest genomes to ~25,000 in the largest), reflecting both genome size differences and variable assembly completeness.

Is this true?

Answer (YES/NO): NO